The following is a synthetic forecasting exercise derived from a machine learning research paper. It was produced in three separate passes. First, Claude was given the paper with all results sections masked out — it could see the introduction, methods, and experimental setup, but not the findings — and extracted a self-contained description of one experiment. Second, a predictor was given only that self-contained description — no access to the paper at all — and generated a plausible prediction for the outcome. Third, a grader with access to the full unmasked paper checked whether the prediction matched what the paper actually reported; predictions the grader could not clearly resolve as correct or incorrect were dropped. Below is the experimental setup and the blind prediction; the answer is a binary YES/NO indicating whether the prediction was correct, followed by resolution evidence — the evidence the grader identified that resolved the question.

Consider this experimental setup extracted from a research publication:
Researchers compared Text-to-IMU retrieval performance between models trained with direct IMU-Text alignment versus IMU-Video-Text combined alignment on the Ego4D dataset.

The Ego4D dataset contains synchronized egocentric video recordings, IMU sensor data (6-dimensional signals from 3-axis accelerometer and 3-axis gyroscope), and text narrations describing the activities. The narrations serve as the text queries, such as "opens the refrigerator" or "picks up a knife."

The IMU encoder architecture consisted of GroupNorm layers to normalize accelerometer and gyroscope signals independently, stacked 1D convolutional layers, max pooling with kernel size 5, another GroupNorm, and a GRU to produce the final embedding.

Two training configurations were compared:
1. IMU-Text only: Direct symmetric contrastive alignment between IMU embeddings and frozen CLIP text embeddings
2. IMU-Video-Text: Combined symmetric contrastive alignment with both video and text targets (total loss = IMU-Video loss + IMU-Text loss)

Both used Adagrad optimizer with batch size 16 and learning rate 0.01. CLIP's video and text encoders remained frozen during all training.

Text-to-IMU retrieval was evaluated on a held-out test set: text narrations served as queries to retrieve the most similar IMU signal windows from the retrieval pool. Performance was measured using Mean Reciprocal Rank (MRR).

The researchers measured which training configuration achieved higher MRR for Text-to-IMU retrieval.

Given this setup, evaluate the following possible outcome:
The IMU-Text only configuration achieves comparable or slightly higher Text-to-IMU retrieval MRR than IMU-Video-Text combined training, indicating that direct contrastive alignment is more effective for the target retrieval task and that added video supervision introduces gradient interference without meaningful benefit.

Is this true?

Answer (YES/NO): YES